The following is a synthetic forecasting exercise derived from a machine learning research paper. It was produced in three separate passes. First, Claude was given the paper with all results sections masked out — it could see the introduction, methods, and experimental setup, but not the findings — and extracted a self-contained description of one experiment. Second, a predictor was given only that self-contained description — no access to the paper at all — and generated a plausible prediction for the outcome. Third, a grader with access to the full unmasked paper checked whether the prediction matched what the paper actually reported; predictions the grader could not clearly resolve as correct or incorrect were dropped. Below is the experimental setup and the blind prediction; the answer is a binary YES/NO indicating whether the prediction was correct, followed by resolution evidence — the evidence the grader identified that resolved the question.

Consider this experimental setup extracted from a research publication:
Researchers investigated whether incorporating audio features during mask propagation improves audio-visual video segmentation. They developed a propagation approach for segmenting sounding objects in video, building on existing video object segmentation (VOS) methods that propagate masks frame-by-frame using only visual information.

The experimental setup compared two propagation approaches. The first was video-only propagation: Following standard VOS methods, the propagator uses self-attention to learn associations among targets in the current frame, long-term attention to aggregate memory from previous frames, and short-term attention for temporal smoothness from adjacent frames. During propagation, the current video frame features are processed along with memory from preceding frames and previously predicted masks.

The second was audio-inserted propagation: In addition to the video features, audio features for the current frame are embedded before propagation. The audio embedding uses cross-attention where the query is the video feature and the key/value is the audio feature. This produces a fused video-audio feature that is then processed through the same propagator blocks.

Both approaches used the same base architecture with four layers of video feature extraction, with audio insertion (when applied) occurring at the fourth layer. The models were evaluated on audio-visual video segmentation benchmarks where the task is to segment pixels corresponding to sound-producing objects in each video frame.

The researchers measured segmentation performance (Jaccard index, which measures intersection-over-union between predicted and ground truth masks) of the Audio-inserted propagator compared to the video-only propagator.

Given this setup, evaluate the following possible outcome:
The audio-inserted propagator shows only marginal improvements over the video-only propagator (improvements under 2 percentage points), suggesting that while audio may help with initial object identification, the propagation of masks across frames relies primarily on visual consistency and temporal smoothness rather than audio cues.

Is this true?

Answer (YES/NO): NO